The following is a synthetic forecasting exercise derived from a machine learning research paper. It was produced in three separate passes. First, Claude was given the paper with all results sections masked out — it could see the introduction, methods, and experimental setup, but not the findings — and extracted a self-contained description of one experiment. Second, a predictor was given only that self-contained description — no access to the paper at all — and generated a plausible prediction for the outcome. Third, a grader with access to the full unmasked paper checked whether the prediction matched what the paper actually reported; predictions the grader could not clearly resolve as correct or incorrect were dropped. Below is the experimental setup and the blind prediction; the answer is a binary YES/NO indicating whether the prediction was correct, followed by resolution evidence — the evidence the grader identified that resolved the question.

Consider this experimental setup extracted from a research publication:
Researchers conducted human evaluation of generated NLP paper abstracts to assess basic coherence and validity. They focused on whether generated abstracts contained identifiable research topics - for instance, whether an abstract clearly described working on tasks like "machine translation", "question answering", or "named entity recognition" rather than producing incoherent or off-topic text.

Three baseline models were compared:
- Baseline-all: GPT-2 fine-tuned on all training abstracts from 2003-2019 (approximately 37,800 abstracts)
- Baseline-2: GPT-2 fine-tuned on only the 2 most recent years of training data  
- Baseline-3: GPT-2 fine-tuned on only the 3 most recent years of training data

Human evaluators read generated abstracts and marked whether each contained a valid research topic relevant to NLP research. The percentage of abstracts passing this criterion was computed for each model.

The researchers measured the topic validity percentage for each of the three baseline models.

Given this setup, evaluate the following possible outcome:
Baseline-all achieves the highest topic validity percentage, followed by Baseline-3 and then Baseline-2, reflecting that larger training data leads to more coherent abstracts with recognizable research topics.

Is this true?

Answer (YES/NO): NO